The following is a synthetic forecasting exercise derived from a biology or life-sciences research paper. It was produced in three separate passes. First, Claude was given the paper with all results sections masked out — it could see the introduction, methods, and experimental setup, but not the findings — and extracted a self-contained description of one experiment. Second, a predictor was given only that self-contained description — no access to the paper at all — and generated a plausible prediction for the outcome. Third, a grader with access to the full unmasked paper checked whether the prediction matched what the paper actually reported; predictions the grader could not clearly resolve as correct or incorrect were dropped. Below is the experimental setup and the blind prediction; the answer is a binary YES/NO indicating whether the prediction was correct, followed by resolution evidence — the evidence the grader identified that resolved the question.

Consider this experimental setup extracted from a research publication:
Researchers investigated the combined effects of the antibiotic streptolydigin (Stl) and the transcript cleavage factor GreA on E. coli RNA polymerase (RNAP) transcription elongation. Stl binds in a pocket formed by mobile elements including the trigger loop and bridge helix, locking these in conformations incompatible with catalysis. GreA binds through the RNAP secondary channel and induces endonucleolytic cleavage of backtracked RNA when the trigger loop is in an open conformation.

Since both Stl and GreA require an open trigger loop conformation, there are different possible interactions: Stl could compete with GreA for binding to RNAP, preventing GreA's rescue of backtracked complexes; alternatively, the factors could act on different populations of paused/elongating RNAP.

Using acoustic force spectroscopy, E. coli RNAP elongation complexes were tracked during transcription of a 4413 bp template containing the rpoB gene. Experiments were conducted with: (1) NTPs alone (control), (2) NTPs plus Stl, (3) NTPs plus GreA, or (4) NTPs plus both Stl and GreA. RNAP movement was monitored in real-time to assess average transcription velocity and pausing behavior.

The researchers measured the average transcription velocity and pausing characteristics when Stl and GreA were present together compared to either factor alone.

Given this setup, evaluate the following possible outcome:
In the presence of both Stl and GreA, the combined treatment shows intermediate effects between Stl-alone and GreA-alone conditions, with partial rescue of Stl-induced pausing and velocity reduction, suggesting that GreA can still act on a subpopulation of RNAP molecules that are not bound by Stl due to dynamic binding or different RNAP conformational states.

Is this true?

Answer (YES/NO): NO